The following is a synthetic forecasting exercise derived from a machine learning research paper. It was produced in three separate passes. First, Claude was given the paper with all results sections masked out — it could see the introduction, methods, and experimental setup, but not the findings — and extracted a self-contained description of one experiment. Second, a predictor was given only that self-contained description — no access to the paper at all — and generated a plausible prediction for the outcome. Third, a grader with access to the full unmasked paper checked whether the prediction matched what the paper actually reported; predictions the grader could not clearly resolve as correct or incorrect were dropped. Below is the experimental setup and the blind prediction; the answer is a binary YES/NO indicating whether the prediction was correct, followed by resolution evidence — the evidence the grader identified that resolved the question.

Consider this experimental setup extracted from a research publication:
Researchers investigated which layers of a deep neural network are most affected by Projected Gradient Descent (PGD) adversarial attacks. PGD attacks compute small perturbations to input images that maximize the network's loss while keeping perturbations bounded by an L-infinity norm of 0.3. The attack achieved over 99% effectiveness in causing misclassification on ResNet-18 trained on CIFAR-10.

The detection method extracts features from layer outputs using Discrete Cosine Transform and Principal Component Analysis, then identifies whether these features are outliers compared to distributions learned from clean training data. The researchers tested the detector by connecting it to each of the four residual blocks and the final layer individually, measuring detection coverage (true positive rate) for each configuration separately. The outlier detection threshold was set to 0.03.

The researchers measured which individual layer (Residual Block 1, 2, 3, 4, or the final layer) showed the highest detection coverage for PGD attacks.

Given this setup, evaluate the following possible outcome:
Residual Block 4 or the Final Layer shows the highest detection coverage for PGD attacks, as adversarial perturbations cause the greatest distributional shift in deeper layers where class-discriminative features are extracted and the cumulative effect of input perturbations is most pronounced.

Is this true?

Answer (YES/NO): NO